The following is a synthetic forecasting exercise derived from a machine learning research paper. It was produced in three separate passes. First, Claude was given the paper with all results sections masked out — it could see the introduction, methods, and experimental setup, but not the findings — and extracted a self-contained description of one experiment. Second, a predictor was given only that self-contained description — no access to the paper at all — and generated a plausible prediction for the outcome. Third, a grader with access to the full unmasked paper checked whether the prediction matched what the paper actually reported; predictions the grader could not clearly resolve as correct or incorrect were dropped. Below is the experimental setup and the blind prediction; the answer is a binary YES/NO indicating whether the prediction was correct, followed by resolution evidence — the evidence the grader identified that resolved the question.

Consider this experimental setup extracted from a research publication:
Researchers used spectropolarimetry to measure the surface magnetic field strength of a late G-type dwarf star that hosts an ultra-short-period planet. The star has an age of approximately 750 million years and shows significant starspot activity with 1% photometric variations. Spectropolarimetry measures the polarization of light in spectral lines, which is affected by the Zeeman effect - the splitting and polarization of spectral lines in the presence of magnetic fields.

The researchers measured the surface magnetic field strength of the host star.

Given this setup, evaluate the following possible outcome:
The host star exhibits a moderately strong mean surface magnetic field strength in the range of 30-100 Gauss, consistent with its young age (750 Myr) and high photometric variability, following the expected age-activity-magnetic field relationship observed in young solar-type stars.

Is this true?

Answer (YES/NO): NO